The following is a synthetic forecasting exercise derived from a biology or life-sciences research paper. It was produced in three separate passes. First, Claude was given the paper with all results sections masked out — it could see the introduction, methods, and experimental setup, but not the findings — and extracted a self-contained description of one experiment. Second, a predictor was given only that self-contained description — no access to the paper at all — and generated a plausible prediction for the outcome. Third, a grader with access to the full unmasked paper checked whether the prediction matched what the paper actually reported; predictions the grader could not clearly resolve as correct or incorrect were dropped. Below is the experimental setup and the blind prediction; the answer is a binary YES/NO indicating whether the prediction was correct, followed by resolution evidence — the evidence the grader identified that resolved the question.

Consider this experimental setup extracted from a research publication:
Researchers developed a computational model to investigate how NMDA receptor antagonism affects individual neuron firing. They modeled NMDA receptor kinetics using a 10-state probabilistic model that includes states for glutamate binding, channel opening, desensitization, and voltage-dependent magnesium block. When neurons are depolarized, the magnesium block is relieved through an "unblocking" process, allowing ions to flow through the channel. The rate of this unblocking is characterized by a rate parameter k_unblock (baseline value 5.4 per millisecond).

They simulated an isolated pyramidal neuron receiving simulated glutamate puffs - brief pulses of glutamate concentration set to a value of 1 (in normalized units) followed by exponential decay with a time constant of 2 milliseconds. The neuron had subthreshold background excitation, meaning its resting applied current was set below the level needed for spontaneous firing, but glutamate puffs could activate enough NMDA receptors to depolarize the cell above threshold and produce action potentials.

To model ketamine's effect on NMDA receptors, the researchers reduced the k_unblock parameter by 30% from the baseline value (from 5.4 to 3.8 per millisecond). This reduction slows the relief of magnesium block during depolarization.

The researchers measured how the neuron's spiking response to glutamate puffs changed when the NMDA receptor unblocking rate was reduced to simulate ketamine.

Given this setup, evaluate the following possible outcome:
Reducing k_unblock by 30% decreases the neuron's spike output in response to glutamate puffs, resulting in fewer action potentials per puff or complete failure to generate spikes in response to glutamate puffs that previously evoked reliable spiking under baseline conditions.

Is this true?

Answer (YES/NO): YES